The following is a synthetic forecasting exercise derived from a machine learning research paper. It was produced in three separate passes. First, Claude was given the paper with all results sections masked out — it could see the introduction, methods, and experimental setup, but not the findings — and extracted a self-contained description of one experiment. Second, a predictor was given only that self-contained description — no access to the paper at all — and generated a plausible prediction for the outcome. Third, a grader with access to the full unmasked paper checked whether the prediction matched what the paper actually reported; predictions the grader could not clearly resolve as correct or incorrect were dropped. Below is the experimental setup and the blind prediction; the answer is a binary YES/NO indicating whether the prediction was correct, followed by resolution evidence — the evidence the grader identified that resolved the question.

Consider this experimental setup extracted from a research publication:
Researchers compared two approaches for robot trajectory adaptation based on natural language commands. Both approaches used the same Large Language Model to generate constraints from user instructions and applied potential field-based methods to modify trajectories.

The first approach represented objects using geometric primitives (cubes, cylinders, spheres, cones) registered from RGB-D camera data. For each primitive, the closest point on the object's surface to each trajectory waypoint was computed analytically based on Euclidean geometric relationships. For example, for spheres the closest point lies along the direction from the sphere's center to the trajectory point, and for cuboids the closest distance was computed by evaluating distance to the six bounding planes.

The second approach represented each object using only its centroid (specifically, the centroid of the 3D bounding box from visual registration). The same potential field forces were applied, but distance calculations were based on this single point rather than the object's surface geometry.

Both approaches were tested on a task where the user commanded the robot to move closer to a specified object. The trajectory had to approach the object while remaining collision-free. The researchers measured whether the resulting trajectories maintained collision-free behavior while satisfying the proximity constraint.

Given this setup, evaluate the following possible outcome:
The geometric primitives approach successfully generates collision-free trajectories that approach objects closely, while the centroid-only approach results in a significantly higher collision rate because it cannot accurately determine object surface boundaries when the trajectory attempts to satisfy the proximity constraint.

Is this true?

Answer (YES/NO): YES